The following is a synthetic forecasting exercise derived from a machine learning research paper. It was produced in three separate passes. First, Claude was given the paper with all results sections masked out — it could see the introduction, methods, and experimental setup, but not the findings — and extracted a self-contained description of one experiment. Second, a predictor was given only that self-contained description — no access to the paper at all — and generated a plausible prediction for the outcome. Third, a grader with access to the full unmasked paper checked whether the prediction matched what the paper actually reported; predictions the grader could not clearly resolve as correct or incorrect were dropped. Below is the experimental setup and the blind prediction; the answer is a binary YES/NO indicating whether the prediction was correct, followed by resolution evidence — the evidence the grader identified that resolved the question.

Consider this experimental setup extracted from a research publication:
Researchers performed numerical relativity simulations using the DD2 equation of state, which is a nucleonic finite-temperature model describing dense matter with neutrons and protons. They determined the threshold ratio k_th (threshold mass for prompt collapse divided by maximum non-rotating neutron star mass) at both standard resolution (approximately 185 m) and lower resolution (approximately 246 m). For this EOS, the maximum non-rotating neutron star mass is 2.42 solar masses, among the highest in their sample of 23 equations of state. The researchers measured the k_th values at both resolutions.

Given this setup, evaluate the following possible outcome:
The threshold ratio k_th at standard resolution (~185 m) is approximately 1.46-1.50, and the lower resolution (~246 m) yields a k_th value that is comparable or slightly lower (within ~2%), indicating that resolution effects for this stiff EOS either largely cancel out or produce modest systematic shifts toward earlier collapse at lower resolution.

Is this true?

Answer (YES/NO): NO